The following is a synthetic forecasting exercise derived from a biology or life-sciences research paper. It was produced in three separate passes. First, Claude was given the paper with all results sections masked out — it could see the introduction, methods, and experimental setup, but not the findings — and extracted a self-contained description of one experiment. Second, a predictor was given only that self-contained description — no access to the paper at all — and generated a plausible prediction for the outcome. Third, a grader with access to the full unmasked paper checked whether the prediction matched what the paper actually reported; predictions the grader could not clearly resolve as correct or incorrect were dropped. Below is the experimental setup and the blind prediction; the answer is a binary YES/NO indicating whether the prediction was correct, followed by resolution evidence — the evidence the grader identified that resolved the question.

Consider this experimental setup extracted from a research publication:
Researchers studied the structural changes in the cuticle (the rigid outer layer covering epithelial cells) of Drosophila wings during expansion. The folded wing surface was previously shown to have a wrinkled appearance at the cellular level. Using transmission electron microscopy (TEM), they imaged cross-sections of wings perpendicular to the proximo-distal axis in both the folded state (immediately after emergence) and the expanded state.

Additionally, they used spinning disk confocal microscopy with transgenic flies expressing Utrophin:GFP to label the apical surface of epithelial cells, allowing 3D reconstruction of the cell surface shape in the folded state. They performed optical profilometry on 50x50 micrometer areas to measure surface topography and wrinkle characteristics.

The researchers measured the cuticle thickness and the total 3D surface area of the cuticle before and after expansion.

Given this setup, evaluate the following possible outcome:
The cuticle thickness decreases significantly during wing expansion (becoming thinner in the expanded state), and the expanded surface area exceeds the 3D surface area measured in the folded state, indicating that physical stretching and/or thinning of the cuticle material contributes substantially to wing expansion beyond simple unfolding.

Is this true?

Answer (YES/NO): NO